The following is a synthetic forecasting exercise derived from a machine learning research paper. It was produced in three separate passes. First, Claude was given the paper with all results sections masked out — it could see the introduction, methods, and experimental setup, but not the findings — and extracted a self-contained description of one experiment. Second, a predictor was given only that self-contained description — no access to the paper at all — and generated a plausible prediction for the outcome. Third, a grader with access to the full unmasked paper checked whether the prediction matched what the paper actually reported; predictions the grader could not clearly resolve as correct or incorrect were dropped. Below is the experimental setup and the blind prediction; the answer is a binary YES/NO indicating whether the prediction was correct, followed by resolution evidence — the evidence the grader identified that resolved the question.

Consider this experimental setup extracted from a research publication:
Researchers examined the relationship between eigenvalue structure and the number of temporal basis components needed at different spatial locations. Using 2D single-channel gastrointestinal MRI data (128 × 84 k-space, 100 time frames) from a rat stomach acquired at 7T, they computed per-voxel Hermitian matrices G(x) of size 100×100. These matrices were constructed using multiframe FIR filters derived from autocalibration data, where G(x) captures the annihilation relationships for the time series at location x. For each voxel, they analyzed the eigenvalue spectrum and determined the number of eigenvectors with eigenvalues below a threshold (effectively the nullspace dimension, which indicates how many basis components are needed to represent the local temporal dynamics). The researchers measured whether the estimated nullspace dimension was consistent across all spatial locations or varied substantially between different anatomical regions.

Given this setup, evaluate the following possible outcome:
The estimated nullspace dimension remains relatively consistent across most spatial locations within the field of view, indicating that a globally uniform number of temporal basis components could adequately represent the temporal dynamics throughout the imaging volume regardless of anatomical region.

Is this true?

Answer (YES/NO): NO